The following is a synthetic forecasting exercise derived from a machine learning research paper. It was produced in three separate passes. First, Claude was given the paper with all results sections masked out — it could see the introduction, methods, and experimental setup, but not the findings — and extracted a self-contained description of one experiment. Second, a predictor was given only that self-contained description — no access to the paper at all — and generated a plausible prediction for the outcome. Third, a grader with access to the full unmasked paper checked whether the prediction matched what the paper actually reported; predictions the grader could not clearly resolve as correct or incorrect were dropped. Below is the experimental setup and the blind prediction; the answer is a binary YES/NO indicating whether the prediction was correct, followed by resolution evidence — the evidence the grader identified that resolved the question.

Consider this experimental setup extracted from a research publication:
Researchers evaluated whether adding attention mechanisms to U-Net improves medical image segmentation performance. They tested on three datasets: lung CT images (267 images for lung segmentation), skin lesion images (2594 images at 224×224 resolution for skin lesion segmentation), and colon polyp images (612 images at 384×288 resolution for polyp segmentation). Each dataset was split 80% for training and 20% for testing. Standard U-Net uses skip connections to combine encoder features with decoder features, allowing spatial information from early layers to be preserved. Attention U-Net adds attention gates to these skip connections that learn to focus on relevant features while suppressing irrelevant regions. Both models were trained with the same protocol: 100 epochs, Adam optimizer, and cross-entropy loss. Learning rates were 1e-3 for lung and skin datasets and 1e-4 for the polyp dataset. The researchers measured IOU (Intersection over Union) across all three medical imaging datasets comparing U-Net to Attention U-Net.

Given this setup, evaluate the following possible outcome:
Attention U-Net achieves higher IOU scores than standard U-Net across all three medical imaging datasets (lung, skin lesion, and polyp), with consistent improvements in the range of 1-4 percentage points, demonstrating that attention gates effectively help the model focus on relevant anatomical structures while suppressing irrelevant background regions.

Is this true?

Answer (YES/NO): NO